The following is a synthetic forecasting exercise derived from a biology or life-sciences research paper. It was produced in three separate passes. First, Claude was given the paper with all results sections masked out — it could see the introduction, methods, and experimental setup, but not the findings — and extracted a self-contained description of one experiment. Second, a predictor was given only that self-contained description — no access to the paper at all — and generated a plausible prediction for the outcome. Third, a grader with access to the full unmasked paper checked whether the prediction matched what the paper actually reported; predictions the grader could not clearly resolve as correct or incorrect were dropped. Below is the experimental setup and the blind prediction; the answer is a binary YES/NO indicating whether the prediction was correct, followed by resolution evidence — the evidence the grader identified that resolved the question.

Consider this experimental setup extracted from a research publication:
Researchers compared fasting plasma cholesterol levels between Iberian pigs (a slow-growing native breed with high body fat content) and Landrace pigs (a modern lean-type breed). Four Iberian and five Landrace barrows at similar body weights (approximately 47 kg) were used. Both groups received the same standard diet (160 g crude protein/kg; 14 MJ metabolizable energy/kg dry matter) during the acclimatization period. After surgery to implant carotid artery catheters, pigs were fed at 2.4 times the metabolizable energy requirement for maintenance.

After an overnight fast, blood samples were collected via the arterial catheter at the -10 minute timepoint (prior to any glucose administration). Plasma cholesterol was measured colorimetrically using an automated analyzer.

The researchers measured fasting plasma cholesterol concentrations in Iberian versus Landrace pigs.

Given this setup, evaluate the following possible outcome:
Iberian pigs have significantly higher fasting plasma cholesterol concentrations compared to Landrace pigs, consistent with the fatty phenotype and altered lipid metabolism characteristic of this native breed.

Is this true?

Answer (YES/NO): NO